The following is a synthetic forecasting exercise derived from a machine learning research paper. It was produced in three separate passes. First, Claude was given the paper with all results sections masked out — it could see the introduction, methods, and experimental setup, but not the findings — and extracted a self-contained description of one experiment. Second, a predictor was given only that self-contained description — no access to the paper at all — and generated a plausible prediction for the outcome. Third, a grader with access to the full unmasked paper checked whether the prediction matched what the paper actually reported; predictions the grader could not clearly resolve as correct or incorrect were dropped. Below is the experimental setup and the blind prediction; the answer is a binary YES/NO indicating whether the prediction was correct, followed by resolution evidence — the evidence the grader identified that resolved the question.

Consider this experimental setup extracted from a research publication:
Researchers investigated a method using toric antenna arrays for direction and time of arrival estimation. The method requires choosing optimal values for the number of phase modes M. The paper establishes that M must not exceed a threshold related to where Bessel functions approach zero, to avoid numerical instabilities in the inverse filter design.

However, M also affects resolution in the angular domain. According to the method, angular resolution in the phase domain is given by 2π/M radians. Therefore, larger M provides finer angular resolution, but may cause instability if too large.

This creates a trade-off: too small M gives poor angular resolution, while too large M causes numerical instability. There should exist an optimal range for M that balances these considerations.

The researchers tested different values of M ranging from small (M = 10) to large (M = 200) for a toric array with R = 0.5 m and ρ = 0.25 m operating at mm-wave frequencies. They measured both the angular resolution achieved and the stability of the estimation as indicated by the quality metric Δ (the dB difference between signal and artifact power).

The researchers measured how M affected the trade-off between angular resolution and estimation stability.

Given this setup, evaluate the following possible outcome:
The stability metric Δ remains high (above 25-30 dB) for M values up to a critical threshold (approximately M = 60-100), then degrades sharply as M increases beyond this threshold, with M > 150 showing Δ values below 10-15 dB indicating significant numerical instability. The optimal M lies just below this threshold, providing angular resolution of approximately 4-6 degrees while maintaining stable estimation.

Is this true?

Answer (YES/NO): NO